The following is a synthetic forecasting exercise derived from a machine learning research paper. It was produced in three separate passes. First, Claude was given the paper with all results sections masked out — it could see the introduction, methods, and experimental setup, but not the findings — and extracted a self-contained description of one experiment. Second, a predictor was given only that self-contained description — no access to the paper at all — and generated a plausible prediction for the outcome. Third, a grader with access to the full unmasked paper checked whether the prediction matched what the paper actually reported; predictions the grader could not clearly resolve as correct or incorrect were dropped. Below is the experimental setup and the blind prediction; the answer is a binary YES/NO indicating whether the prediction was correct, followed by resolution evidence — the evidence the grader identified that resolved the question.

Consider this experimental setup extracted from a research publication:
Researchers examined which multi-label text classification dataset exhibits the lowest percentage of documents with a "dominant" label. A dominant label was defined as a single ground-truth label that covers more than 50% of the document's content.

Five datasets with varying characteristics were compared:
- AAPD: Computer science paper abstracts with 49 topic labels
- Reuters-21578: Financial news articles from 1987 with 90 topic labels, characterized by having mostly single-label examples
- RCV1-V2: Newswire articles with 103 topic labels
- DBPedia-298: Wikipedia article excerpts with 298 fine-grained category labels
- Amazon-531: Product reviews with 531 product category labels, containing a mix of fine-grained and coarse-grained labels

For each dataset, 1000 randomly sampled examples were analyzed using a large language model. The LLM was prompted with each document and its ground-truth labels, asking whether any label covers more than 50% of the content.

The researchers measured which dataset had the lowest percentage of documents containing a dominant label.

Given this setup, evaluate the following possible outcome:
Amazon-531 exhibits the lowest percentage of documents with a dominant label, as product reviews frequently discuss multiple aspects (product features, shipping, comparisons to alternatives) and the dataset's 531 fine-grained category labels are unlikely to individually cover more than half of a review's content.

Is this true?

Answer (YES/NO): YES